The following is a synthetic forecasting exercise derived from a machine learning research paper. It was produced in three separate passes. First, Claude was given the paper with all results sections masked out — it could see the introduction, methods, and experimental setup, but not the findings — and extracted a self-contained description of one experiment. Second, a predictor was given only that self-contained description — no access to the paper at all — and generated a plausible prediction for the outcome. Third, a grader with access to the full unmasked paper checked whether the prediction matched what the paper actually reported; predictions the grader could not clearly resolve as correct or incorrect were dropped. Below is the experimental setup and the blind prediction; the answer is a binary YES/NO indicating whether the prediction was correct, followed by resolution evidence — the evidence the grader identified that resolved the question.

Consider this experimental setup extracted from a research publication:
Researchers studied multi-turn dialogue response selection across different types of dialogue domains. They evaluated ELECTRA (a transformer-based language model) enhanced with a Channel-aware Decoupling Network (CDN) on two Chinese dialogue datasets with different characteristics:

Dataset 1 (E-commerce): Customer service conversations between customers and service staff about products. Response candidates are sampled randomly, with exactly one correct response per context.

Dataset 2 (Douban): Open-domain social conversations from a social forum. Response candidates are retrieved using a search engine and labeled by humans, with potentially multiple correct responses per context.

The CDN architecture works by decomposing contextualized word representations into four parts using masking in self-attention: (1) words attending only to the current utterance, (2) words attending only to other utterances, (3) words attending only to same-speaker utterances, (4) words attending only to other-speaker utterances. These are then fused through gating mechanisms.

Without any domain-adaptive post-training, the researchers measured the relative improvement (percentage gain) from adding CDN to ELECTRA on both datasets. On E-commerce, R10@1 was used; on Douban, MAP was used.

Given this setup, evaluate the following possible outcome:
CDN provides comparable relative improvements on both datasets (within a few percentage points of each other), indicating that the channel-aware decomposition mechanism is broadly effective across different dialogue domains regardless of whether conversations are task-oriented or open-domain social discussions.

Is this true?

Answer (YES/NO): YES